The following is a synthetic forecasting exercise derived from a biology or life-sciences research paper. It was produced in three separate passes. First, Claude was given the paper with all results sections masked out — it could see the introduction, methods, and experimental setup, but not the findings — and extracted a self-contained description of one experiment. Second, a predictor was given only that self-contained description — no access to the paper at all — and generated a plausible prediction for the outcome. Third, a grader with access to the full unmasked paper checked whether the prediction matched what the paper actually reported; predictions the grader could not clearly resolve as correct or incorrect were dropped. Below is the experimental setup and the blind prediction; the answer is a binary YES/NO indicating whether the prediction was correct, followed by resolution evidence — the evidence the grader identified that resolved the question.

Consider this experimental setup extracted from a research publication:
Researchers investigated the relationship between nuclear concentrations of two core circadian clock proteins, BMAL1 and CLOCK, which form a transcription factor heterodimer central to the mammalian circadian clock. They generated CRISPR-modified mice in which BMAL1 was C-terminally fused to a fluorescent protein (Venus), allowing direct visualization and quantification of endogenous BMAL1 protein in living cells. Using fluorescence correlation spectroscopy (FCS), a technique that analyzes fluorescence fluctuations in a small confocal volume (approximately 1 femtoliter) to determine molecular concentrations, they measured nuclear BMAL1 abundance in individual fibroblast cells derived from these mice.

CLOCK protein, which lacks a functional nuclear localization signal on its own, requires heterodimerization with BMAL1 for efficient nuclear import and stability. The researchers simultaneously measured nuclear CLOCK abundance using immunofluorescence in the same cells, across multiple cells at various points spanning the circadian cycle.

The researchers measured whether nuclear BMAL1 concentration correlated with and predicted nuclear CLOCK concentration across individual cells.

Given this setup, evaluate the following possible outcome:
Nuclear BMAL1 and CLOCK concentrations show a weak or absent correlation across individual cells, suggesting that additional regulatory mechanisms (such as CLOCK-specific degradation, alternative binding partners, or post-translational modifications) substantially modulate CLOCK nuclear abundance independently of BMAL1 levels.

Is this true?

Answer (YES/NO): NO